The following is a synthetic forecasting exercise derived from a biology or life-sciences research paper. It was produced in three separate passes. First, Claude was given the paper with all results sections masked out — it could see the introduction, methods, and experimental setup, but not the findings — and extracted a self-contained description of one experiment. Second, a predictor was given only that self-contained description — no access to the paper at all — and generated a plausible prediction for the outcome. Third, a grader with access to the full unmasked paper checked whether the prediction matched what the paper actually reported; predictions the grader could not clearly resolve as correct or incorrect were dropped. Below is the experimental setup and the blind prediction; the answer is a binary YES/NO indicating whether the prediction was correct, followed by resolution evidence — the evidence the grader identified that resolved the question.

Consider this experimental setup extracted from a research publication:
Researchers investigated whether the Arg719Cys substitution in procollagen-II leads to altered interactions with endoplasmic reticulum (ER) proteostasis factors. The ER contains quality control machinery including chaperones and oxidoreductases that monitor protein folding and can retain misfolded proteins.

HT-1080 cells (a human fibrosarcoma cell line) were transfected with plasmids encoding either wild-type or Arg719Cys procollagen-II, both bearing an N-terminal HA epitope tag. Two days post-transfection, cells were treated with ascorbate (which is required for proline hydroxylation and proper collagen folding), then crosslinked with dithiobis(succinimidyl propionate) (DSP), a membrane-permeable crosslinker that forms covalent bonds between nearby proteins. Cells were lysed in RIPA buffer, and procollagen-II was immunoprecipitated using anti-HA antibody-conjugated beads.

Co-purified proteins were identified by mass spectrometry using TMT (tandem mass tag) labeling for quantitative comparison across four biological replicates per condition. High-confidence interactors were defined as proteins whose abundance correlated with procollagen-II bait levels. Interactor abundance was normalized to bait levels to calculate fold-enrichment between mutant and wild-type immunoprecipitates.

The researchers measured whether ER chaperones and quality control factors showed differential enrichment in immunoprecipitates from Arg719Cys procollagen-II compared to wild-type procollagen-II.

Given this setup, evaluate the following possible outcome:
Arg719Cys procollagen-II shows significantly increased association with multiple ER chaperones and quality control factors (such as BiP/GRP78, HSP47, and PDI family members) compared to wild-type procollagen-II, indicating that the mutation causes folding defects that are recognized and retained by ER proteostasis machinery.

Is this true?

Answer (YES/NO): NO